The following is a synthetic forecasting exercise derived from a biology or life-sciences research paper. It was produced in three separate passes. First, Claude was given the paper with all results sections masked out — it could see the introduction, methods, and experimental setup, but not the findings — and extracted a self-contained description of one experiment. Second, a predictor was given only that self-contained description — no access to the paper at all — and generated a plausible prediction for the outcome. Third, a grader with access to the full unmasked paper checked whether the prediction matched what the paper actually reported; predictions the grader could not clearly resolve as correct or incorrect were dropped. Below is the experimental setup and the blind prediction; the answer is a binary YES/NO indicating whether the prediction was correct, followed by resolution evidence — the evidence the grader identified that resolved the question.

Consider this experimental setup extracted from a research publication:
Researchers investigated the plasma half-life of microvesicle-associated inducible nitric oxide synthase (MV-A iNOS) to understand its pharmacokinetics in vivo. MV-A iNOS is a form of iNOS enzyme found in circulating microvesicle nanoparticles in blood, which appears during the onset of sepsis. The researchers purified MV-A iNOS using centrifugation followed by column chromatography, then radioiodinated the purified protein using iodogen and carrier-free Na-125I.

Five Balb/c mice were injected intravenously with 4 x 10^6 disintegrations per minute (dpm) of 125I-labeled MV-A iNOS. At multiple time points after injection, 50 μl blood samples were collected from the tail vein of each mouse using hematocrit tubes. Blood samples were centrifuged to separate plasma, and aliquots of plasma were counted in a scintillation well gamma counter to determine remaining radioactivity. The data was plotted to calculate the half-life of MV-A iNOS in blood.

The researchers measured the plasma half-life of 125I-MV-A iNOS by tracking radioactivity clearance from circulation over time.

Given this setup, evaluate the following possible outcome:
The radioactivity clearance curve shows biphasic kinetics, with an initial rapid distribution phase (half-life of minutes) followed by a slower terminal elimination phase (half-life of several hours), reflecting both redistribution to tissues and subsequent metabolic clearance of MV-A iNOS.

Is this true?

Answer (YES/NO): NO